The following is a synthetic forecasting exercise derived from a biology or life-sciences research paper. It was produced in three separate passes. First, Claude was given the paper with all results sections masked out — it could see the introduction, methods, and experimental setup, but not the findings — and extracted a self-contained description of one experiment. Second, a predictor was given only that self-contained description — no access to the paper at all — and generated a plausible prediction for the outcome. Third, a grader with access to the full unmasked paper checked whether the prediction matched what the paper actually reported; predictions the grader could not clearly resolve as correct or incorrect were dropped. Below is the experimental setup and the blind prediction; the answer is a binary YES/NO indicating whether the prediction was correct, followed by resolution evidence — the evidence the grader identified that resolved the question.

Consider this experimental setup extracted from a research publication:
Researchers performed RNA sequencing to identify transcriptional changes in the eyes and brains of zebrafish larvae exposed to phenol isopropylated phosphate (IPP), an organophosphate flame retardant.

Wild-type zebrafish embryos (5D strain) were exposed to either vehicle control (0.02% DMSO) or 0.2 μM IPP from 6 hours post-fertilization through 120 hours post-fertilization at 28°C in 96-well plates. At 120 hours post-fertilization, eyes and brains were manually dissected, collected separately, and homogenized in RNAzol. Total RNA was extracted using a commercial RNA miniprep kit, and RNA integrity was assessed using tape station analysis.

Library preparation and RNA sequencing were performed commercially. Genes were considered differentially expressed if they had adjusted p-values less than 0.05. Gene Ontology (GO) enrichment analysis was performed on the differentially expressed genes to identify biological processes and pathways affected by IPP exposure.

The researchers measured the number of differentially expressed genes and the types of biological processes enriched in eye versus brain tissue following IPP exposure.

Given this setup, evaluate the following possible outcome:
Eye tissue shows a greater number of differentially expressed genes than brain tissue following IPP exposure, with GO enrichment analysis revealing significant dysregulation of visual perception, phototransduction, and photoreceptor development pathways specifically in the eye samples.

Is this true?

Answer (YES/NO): NO